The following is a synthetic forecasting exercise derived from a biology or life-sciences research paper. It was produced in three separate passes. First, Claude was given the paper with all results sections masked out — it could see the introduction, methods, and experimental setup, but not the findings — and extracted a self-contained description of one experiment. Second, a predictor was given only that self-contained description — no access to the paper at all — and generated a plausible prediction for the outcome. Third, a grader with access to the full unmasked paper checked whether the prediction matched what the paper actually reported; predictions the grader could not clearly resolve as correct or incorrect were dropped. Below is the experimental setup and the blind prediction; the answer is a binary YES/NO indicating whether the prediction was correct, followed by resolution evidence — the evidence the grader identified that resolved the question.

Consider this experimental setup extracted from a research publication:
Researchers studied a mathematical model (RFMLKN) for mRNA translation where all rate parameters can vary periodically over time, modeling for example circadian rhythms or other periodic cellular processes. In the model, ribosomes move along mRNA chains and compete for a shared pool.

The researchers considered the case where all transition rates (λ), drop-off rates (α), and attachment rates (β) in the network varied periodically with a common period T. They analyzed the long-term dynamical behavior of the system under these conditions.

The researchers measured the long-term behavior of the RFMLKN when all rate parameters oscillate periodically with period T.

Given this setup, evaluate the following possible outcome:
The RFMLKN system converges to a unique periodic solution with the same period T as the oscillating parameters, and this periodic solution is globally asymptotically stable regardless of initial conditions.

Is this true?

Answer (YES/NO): YES